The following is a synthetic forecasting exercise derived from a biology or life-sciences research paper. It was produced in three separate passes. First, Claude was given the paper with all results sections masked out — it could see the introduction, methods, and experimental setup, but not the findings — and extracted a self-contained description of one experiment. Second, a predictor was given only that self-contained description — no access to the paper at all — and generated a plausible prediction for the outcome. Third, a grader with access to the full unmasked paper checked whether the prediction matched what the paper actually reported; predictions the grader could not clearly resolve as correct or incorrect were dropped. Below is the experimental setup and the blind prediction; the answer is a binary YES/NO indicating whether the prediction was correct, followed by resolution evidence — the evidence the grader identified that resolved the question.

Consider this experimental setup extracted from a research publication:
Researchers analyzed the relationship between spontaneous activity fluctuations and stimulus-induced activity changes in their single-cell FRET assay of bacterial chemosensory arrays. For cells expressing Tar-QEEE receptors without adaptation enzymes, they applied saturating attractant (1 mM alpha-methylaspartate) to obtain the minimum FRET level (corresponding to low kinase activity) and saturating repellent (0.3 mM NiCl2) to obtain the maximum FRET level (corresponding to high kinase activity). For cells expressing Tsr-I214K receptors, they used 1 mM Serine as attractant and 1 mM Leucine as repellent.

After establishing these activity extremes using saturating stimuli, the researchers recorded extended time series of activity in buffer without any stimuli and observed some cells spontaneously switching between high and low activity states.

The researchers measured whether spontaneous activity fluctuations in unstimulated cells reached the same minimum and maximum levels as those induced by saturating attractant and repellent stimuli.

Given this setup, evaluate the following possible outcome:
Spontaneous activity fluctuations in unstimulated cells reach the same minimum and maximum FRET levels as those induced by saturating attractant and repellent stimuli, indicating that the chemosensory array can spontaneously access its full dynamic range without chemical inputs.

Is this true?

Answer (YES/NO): YES